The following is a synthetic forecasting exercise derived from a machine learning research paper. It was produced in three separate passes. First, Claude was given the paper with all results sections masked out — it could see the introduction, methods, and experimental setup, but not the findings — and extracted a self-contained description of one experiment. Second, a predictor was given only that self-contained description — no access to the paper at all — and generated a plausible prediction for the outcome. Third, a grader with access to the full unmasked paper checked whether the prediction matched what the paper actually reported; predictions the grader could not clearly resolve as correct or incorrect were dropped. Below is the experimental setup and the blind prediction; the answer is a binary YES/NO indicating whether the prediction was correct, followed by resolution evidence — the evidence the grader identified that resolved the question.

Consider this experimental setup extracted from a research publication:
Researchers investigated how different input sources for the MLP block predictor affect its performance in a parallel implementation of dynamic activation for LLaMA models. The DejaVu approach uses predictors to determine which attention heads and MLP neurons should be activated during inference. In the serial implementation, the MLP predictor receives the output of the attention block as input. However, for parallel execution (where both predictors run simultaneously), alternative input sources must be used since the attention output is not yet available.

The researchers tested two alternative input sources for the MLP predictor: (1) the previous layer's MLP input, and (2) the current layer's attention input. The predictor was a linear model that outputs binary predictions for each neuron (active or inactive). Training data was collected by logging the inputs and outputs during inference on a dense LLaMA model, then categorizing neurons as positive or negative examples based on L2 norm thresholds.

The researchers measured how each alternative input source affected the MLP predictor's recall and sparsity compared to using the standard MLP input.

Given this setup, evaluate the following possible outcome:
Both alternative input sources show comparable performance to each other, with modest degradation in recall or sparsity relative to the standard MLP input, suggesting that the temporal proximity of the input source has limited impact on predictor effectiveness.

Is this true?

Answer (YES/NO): NO